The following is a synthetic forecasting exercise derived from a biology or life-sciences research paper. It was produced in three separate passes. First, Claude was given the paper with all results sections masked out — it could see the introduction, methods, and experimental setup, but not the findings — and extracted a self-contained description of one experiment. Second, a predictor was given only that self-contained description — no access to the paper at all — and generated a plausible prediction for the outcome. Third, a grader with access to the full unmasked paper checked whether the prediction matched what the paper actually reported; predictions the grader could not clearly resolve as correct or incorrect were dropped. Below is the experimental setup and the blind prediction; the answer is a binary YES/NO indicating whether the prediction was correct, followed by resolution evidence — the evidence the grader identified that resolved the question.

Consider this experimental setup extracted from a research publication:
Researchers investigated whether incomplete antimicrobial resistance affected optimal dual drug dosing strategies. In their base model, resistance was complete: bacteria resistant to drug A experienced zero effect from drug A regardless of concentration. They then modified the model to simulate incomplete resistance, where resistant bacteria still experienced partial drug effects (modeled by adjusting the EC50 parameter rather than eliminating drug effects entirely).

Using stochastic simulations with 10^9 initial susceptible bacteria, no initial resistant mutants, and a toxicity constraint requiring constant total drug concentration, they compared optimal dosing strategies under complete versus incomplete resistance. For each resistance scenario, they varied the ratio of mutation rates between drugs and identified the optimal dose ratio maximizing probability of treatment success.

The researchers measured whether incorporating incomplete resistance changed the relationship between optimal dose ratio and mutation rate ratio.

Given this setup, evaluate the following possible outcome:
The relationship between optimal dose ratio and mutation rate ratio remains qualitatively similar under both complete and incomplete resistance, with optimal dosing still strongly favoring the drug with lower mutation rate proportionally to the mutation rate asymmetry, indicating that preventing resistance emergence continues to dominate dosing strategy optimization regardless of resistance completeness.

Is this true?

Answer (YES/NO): NO